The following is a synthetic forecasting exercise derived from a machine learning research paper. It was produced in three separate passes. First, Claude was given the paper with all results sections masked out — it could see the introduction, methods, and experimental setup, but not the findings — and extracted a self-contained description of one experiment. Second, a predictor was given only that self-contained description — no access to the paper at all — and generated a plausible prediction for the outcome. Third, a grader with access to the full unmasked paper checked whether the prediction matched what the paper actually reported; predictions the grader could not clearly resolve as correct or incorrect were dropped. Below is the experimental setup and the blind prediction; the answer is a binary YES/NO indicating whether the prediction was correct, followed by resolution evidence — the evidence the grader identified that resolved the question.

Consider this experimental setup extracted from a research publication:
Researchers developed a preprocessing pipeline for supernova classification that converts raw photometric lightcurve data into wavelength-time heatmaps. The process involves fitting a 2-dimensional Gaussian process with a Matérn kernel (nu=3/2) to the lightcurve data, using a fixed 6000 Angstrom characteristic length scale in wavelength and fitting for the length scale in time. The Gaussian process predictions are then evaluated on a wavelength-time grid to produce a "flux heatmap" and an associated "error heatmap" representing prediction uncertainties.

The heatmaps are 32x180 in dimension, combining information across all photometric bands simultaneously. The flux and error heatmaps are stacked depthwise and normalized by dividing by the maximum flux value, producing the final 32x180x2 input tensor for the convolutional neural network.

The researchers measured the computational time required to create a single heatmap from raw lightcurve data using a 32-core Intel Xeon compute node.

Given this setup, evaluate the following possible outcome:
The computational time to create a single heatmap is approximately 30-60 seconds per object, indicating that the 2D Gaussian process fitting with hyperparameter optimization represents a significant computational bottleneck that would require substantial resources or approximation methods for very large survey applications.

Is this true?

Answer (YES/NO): NO